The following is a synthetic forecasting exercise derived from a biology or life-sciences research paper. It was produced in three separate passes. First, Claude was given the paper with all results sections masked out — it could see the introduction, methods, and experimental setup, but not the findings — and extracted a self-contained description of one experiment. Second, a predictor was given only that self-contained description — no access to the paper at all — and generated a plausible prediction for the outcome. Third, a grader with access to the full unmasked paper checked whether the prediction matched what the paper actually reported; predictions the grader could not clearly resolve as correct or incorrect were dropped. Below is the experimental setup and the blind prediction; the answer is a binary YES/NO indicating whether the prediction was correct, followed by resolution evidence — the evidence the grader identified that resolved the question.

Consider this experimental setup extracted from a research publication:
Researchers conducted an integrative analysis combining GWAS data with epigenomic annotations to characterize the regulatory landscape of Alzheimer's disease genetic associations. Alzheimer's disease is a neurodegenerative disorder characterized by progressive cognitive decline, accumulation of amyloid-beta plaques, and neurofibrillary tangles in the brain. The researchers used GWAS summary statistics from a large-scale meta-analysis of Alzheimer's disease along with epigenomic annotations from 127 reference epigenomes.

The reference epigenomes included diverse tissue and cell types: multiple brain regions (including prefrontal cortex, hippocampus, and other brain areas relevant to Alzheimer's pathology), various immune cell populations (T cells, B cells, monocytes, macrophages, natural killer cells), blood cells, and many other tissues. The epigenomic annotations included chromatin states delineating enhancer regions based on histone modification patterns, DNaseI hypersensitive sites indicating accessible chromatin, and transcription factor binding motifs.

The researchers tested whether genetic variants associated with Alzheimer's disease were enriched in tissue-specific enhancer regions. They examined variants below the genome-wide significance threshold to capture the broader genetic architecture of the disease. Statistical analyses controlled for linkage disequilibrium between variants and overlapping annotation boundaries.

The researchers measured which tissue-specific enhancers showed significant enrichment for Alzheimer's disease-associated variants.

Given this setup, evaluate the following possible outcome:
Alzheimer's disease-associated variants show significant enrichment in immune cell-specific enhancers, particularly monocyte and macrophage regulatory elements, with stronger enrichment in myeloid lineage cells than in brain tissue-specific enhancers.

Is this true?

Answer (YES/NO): NO